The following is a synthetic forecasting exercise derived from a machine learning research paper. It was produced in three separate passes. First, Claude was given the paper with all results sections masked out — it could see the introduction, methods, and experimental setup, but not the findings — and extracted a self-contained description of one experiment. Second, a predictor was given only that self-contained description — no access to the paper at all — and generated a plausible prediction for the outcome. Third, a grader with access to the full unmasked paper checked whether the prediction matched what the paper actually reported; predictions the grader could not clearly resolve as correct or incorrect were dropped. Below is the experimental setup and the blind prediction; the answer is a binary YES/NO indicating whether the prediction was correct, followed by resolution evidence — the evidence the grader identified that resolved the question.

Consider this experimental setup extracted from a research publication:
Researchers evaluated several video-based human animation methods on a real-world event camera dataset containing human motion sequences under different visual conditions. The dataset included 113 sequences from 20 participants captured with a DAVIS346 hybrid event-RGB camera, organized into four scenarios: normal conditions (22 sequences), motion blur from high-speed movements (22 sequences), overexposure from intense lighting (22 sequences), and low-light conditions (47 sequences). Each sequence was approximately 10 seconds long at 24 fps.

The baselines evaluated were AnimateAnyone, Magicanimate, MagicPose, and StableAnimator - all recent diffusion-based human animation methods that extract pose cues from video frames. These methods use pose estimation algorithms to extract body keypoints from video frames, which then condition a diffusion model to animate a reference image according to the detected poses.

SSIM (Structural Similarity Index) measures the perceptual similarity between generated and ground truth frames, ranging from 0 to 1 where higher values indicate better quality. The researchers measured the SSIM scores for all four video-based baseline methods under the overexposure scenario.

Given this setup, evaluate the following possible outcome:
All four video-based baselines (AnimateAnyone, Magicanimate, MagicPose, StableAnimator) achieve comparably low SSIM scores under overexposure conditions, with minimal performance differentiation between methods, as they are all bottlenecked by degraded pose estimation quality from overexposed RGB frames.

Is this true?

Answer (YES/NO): NO